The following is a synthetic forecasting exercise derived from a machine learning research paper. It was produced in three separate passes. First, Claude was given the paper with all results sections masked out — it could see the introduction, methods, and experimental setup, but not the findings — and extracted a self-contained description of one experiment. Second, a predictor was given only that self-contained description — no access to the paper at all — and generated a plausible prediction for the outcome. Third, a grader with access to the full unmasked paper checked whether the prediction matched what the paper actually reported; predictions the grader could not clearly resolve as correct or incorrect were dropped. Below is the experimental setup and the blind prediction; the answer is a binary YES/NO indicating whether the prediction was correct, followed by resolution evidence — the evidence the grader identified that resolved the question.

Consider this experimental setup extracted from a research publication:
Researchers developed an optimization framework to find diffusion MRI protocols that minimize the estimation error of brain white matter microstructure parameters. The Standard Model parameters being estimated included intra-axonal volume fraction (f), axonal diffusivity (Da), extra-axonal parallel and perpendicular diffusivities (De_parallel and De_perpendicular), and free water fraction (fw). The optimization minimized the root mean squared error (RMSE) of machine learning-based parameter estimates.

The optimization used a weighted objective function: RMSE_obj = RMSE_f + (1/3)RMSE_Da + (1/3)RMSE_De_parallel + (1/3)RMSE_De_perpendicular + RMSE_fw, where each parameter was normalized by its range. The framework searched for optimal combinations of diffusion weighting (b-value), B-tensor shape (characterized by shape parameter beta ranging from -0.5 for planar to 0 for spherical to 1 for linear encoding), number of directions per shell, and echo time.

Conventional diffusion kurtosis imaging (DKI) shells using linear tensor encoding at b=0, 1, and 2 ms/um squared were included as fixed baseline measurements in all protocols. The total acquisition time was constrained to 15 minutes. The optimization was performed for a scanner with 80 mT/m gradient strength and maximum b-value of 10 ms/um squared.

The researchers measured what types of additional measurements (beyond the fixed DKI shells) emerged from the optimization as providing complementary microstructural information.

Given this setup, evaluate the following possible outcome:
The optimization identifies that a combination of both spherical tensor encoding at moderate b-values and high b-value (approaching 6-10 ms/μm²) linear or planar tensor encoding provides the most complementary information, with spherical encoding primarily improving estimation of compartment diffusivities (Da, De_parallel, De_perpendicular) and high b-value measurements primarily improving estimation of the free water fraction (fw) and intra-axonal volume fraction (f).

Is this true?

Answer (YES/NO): NO